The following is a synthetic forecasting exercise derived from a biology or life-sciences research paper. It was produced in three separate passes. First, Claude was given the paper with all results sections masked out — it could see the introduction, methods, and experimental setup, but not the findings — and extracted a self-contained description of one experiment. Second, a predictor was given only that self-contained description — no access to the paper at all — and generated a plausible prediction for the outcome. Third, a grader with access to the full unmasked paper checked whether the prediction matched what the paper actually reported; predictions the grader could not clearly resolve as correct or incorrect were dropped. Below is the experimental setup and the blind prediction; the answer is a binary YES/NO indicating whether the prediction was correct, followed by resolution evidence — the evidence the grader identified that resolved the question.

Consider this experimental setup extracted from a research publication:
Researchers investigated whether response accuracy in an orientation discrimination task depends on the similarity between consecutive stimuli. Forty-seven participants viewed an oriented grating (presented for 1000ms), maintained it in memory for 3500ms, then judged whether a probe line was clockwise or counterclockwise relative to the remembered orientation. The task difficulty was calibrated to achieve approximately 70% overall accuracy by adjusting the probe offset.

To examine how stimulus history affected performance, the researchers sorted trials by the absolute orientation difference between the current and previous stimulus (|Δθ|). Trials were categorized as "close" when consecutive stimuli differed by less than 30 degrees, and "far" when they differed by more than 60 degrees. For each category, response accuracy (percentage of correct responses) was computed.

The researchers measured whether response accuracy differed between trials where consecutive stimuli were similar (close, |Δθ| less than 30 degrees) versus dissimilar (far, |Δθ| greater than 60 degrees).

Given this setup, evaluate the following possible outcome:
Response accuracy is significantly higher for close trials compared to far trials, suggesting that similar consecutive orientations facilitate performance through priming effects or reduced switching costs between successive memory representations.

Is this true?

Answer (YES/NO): YES